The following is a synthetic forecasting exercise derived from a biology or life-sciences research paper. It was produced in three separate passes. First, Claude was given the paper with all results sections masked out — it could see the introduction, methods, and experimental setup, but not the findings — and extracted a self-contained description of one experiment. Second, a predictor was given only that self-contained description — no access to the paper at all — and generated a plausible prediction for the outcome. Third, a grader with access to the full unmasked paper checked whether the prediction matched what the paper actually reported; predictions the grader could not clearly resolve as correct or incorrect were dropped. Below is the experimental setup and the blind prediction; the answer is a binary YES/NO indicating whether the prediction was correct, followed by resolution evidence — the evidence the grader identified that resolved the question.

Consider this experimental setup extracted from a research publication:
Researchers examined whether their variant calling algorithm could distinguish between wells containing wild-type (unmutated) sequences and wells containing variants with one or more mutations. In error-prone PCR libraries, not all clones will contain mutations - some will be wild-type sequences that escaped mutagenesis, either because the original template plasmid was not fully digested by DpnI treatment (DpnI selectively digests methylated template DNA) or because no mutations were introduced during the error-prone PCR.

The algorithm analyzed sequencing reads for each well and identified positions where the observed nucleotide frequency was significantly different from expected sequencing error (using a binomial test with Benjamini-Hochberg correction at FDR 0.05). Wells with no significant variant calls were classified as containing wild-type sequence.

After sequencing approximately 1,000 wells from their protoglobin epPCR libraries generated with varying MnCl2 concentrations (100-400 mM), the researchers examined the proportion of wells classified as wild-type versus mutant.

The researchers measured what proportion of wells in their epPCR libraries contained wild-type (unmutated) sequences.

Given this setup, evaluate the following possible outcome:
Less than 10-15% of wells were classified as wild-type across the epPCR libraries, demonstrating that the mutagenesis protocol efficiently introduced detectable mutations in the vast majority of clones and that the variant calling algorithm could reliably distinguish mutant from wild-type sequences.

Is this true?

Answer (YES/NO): NO